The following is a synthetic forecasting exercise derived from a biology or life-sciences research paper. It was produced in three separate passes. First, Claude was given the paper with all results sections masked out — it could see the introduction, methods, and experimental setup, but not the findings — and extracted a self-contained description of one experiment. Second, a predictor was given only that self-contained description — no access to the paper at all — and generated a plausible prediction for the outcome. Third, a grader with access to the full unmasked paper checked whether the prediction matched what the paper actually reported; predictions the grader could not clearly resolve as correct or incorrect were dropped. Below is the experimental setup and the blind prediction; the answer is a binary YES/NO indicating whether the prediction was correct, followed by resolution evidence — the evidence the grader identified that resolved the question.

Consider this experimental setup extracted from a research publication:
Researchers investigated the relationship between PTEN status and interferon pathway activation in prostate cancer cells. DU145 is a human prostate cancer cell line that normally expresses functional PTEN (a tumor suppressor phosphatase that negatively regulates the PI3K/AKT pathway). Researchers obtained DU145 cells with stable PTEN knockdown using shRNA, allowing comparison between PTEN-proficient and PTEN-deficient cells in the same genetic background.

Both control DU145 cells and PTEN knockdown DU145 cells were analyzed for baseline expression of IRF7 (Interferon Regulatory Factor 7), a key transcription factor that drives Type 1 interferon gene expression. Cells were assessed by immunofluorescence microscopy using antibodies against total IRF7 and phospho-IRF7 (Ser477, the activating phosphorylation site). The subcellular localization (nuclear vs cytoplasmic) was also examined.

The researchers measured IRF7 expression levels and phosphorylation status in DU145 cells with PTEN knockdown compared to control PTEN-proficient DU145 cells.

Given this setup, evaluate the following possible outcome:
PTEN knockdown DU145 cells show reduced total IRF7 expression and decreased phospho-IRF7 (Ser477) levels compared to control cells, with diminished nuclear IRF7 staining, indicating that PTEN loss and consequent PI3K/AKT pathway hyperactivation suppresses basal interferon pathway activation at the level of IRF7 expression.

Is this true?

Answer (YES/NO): NO